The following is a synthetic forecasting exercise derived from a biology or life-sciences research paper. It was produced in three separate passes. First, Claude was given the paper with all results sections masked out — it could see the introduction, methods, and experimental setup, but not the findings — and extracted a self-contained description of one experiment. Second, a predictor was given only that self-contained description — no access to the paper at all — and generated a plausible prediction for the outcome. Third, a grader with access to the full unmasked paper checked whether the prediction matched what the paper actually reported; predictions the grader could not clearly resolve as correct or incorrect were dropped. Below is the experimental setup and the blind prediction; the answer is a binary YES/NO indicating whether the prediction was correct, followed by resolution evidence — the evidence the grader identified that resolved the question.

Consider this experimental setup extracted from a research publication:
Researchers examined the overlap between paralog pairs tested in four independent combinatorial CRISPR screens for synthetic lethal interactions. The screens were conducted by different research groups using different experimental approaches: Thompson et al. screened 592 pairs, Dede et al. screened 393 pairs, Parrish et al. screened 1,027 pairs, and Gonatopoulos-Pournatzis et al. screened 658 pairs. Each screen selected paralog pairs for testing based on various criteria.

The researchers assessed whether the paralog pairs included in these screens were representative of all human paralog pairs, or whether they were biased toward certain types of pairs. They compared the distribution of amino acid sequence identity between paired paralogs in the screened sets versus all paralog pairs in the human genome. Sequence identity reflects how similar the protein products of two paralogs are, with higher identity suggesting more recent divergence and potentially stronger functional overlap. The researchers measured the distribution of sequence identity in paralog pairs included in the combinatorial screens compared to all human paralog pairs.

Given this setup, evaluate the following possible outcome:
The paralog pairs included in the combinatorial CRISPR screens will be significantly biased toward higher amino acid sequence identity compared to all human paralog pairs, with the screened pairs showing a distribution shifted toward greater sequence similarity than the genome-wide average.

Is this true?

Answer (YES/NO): YES